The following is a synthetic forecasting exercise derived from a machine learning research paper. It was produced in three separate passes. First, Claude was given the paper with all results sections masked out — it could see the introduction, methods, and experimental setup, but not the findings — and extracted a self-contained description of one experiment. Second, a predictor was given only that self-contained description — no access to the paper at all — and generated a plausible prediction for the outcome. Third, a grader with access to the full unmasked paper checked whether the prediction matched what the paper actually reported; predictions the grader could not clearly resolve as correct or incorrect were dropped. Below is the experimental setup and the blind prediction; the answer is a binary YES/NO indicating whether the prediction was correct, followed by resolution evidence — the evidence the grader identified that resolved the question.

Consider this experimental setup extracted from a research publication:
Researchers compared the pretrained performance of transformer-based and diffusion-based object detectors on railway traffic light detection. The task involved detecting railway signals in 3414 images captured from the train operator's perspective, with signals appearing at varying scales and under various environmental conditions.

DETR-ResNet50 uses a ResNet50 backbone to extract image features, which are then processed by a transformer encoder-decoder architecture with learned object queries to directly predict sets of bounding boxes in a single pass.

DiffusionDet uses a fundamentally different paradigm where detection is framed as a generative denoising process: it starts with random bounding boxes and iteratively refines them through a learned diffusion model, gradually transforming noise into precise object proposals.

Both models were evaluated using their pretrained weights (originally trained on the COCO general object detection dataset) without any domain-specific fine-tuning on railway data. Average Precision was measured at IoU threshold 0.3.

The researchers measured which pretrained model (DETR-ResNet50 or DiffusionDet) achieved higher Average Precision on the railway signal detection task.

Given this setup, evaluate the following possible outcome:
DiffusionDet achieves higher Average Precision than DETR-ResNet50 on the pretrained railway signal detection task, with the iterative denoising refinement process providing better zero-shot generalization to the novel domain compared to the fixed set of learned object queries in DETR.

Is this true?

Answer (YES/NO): YES